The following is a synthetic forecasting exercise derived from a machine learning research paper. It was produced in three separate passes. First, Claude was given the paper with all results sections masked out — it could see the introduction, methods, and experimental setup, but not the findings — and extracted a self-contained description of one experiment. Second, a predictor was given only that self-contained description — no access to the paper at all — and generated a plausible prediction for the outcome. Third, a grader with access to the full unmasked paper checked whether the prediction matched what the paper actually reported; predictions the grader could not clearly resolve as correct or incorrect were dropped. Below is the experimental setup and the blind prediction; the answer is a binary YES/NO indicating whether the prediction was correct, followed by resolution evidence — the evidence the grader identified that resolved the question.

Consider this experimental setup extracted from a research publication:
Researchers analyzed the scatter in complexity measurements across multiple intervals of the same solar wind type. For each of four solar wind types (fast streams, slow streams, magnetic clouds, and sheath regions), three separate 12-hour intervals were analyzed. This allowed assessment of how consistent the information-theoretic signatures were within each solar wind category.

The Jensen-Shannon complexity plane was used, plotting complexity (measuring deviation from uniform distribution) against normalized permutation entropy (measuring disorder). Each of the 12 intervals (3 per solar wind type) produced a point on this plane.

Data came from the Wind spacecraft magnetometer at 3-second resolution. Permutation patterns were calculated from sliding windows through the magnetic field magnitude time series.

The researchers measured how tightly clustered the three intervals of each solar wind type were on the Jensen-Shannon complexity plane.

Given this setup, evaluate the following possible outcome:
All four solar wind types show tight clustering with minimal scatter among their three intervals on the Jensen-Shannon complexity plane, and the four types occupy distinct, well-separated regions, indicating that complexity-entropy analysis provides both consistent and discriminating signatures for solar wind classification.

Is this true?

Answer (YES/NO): NO